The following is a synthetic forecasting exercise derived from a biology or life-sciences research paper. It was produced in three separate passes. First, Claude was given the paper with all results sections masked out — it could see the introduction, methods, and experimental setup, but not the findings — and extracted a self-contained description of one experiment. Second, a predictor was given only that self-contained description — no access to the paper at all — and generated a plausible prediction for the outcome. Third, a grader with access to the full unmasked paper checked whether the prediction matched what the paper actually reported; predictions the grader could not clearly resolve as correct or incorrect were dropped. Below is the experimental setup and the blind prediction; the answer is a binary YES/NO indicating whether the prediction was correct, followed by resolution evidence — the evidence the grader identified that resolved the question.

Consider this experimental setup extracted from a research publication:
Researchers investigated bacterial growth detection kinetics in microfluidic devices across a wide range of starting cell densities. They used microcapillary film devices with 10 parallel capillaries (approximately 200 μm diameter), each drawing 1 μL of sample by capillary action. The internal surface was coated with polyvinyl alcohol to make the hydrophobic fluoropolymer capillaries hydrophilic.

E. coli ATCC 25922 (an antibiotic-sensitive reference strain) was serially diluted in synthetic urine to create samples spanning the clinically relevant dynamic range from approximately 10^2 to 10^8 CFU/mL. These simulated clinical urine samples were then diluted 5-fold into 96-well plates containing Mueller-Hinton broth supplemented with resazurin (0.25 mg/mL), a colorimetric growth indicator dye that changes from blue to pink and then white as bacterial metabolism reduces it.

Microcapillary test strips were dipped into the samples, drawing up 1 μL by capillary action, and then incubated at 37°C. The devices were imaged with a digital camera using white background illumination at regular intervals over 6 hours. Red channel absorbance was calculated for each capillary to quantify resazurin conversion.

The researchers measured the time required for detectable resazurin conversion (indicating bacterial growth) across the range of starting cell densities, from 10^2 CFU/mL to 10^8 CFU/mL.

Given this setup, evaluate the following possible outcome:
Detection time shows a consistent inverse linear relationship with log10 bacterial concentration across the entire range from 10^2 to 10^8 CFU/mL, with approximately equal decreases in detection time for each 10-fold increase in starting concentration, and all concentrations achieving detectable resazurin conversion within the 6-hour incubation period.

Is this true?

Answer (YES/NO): NO